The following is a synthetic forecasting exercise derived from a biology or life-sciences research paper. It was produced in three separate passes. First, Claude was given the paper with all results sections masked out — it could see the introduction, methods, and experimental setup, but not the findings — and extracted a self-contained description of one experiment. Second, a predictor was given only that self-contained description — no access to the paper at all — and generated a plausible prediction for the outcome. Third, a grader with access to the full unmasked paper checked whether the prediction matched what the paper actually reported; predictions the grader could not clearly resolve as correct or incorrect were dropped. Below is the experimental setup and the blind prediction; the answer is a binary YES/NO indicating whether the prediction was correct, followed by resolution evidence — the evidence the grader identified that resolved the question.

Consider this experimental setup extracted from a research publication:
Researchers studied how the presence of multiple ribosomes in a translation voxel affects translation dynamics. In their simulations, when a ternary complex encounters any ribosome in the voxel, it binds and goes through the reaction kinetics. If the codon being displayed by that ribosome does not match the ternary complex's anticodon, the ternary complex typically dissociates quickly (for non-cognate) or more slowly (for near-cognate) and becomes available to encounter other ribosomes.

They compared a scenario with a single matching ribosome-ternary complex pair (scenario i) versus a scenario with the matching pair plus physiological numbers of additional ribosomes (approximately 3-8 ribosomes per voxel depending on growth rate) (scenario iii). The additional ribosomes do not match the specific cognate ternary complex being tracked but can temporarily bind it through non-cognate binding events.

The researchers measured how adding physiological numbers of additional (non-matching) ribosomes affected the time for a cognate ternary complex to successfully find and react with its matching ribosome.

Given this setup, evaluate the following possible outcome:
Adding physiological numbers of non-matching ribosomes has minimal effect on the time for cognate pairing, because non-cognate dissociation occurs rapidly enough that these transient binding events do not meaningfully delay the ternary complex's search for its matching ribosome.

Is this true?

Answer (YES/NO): NO